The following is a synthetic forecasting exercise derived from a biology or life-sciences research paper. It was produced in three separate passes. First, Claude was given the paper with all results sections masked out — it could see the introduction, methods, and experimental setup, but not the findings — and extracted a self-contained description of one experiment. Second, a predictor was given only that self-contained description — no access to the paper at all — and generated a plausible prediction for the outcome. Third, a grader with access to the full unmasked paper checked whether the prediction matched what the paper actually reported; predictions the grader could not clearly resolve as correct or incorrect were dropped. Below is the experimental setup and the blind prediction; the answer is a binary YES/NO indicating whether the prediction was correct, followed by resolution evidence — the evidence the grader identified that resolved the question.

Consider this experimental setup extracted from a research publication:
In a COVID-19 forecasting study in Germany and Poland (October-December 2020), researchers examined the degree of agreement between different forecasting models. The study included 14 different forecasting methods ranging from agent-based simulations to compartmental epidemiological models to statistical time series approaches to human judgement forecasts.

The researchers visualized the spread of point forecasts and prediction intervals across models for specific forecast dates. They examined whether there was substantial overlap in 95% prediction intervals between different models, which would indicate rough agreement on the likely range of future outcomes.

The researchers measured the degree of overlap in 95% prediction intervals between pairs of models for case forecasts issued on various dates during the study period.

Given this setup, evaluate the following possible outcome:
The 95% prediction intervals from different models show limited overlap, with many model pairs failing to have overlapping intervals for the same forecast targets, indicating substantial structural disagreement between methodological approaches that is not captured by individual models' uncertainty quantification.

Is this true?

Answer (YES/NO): YES